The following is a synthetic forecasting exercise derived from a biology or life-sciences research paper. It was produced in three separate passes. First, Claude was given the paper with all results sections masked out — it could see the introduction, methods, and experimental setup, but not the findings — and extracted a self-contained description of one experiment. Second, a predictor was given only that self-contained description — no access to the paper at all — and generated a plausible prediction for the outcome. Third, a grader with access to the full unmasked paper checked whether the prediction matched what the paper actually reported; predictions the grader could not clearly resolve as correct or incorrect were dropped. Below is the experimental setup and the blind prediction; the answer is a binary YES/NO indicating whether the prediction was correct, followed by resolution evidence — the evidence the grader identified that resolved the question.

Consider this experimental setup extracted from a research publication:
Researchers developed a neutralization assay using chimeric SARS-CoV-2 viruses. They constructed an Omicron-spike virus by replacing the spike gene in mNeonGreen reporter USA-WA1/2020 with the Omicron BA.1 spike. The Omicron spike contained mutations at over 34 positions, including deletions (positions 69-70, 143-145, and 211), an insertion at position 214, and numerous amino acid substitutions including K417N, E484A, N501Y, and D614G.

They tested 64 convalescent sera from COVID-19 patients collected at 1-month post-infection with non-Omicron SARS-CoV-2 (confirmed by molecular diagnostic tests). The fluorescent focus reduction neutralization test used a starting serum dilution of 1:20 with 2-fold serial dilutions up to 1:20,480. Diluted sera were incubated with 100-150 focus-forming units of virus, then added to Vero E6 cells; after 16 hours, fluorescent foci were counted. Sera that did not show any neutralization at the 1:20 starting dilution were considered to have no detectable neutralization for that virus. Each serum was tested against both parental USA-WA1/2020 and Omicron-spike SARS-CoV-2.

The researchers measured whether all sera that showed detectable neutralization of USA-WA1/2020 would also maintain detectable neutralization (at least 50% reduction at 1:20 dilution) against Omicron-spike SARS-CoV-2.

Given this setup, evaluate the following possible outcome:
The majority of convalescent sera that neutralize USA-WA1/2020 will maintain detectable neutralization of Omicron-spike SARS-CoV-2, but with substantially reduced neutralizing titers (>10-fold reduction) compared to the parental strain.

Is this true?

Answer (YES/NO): YES